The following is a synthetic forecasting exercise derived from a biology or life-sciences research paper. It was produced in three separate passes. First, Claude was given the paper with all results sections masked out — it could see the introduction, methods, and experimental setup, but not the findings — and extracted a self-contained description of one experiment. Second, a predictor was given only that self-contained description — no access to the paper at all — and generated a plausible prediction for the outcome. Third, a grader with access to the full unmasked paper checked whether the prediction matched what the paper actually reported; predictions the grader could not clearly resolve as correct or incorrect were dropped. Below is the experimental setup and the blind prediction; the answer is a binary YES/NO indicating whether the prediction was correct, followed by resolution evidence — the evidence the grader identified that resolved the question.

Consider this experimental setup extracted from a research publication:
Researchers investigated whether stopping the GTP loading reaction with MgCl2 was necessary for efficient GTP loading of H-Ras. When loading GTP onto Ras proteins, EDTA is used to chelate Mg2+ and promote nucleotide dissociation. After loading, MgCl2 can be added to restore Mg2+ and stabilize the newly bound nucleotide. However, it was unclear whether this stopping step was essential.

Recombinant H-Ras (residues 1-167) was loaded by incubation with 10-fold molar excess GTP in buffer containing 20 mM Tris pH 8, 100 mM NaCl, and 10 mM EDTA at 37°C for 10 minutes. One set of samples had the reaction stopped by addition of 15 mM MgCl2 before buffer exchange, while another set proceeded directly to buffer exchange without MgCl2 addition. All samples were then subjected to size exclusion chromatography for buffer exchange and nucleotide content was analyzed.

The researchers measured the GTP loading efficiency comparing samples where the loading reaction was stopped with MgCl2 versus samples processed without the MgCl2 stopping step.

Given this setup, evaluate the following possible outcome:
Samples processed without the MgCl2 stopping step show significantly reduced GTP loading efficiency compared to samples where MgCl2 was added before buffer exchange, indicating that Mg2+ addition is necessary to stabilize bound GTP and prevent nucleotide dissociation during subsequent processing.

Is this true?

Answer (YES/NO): YES